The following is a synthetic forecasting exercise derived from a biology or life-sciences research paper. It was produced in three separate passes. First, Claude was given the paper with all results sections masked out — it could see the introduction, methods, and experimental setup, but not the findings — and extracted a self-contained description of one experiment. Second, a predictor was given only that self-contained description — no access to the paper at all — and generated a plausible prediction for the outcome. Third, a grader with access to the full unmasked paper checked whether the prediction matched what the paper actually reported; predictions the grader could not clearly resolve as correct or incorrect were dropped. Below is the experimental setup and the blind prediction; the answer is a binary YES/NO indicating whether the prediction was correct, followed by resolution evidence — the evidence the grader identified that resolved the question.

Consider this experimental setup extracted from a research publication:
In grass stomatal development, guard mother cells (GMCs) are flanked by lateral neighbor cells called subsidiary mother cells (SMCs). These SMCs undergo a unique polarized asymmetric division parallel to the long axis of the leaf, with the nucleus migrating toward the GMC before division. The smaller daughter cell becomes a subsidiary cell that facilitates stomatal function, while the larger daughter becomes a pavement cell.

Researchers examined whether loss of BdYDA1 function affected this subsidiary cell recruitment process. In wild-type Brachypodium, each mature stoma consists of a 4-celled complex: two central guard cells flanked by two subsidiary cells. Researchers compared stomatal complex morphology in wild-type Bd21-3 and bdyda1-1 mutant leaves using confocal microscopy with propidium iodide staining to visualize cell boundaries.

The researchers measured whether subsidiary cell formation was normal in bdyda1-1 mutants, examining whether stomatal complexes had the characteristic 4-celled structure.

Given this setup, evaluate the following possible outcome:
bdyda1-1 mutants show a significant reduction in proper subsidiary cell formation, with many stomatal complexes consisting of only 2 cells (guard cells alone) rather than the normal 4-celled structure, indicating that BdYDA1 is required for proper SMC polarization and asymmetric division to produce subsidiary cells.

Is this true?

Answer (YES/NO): NO